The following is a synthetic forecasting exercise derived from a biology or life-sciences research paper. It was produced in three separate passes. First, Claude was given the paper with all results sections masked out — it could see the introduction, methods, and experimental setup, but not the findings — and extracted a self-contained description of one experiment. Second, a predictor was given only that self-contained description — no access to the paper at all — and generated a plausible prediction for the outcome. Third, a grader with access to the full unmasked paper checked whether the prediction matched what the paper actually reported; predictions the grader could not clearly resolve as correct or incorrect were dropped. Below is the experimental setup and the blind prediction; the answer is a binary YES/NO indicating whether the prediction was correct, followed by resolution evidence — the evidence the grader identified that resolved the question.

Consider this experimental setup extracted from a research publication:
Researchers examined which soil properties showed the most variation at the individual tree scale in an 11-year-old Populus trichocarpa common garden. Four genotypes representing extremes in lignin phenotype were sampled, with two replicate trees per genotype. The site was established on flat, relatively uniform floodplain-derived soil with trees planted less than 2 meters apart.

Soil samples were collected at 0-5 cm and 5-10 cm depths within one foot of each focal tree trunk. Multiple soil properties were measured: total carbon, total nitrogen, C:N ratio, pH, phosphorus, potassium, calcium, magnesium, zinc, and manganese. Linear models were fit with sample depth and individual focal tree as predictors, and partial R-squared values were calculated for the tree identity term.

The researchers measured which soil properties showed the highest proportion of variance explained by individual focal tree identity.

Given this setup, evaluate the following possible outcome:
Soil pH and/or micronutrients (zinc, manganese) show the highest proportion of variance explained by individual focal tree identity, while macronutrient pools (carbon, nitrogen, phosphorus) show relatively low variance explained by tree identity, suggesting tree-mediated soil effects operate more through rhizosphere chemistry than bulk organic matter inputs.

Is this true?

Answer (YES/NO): NO